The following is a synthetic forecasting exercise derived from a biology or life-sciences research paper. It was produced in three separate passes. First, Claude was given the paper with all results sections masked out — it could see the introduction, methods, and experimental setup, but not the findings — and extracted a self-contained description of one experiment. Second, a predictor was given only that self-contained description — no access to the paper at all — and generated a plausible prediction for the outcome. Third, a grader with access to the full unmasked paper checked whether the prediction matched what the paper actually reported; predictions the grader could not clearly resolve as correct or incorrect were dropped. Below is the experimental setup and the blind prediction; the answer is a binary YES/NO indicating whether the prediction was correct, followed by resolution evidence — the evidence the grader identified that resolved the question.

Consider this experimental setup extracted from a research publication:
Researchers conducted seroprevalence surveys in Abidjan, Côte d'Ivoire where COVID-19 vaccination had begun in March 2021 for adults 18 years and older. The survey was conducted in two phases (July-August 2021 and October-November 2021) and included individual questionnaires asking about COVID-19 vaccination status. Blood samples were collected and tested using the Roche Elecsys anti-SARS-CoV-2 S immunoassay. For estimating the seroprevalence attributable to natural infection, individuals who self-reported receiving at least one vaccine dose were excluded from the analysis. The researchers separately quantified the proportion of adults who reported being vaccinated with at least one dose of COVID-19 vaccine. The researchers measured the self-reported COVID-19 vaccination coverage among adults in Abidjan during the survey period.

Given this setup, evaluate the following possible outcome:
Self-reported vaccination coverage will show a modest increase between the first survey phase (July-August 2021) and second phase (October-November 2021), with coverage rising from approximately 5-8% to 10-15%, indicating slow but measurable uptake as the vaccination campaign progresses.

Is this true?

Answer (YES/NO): NO